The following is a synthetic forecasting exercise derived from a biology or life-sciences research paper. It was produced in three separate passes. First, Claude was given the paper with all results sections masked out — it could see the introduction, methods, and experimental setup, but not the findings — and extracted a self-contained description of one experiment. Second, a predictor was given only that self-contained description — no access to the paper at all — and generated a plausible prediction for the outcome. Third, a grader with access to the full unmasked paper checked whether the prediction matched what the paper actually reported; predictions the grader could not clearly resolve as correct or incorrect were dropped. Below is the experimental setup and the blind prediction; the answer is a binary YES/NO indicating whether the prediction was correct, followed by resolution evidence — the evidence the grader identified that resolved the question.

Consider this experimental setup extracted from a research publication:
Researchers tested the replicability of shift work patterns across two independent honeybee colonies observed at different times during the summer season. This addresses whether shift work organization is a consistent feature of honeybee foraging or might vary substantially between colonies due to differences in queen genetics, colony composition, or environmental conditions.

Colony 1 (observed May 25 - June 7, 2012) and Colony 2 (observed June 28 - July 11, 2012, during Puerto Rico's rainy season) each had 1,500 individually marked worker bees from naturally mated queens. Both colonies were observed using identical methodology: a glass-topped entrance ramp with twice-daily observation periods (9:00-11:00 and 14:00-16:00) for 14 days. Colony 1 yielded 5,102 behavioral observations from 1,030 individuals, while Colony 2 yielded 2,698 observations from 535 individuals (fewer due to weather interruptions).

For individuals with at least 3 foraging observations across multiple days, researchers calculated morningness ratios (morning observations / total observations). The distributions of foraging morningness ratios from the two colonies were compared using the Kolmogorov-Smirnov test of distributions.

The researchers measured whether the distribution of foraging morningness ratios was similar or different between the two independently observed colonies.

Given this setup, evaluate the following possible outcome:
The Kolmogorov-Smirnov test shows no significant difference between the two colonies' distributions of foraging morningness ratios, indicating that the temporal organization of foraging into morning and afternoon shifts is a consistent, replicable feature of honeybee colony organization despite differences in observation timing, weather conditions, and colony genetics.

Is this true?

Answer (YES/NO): NO